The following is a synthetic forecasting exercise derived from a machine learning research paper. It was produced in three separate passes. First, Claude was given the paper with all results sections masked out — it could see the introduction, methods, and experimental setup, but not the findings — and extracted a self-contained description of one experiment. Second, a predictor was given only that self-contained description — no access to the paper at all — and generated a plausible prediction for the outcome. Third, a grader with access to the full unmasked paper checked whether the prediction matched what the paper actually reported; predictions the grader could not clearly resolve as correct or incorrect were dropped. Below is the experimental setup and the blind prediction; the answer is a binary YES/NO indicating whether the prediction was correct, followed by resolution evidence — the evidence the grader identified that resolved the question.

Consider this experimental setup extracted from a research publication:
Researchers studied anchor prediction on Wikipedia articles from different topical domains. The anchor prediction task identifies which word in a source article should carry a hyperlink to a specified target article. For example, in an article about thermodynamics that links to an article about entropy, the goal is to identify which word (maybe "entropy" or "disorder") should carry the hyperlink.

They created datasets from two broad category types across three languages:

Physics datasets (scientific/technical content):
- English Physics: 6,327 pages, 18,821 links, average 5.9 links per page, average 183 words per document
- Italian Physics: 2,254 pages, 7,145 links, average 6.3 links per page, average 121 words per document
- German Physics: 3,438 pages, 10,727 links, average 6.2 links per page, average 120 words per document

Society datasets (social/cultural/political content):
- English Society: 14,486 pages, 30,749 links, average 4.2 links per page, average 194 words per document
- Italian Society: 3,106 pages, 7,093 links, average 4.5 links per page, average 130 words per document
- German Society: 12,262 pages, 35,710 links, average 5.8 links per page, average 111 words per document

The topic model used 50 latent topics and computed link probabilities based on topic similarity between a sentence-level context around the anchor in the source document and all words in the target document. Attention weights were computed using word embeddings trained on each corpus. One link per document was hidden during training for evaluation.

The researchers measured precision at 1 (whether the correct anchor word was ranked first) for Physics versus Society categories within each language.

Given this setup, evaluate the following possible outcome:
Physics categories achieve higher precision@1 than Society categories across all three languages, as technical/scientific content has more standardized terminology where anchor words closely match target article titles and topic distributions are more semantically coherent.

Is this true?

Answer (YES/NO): NO